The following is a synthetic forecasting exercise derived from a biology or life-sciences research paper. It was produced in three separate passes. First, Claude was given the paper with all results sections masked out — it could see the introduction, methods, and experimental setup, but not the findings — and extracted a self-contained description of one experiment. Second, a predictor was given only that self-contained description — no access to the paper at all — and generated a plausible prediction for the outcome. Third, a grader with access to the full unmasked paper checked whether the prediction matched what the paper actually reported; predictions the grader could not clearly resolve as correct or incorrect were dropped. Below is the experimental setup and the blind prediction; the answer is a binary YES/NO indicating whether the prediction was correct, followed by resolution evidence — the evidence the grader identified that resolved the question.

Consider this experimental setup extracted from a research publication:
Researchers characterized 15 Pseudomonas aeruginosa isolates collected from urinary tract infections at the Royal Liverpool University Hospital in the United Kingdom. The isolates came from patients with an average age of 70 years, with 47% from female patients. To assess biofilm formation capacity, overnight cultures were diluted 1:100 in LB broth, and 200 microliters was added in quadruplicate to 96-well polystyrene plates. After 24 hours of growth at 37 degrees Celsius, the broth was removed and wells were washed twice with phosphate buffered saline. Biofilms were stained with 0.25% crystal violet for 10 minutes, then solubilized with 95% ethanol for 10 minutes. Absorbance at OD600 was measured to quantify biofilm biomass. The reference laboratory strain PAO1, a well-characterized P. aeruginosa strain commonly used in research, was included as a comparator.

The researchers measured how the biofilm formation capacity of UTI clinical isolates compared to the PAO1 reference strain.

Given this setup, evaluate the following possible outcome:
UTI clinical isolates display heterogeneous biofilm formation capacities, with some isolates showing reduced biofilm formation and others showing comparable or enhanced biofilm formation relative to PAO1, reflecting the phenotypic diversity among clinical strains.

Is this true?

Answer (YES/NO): NO